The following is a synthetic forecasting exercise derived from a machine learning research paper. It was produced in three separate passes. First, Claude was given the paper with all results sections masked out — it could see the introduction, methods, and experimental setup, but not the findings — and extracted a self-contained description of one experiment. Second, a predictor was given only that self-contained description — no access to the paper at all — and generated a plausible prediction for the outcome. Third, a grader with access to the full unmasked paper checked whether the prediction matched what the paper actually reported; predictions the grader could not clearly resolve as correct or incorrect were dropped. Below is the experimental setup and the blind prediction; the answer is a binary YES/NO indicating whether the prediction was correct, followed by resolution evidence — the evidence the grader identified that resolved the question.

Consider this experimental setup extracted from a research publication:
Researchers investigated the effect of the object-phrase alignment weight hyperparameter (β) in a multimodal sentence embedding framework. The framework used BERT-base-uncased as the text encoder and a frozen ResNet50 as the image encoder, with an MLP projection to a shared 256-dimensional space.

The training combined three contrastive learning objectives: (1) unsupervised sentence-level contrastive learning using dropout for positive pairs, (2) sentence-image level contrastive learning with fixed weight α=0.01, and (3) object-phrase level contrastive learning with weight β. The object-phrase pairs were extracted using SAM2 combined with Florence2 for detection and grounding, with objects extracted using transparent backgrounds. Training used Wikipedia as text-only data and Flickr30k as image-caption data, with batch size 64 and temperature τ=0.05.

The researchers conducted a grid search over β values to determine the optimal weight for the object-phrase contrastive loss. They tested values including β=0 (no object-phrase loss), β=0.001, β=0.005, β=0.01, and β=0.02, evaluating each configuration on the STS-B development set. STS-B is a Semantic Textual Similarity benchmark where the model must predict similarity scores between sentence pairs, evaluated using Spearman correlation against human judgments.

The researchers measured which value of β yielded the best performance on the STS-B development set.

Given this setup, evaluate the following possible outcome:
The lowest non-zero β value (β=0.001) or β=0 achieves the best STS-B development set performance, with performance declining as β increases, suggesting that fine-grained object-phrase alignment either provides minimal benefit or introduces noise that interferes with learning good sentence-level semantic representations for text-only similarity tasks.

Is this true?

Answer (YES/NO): NO